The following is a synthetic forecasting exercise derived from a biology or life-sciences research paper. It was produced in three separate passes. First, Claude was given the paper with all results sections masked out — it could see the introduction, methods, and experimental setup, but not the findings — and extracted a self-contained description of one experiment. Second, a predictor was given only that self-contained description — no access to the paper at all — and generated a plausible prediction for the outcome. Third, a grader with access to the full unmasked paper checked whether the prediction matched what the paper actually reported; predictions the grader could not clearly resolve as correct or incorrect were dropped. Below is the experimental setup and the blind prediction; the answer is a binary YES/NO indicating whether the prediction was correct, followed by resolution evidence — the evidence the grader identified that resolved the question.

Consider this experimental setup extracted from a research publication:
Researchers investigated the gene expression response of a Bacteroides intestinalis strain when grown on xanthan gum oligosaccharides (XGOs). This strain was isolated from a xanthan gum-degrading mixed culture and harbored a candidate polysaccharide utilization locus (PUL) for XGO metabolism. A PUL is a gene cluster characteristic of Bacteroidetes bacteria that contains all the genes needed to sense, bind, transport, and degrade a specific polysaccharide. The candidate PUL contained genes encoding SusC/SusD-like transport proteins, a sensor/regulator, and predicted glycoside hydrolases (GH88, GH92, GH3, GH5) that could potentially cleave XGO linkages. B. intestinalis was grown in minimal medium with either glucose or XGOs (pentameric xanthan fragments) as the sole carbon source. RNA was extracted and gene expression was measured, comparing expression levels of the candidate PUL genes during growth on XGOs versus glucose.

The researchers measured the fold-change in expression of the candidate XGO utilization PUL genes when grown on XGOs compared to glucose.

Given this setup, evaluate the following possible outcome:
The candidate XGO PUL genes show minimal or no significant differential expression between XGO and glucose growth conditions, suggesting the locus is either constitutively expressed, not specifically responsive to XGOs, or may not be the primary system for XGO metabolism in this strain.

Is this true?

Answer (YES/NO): NO